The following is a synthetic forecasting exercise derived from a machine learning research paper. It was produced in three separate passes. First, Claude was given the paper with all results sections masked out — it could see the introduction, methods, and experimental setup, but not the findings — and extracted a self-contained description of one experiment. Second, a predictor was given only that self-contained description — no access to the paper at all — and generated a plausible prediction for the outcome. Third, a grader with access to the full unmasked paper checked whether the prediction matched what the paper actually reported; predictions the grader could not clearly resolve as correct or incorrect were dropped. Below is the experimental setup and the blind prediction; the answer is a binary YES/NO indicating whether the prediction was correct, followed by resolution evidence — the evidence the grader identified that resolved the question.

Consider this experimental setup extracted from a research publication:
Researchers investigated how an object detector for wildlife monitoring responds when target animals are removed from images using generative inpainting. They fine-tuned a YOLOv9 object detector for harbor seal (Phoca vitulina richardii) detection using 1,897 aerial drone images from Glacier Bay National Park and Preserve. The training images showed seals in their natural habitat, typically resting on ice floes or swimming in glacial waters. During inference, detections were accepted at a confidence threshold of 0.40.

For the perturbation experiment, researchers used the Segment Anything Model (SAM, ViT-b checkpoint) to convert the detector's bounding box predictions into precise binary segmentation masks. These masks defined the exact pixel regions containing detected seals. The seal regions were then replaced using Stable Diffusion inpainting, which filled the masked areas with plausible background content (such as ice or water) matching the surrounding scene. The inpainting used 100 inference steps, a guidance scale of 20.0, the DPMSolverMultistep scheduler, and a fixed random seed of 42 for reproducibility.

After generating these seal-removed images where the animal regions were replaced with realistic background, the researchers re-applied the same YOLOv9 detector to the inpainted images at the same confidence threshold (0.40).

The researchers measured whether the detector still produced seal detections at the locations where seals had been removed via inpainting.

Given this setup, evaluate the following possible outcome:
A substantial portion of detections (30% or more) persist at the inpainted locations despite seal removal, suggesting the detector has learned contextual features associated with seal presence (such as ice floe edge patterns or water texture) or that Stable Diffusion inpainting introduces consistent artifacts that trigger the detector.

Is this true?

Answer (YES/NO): NO